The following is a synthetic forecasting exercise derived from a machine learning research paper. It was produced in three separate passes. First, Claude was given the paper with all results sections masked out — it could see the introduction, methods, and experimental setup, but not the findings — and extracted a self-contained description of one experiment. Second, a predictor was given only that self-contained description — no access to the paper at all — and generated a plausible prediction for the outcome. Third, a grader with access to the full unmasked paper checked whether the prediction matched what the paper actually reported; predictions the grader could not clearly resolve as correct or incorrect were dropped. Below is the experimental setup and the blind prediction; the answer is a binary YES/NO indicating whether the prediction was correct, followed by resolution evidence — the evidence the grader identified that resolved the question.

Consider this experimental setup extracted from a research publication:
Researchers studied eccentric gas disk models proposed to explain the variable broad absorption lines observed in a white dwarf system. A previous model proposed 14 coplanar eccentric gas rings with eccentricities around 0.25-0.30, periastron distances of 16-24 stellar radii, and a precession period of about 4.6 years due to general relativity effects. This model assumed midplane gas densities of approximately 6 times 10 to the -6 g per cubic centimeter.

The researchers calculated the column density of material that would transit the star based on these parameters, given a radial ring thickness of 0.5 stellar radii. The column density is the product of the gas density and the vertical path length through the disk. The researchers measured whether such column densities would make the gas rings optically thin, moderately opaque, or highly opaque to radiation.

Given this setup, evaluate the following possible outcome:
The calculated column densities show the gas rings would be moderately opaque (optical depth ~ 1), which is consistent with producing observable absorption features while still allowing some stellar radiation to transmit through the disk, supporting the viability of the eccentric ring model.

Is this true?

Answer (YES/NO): NO